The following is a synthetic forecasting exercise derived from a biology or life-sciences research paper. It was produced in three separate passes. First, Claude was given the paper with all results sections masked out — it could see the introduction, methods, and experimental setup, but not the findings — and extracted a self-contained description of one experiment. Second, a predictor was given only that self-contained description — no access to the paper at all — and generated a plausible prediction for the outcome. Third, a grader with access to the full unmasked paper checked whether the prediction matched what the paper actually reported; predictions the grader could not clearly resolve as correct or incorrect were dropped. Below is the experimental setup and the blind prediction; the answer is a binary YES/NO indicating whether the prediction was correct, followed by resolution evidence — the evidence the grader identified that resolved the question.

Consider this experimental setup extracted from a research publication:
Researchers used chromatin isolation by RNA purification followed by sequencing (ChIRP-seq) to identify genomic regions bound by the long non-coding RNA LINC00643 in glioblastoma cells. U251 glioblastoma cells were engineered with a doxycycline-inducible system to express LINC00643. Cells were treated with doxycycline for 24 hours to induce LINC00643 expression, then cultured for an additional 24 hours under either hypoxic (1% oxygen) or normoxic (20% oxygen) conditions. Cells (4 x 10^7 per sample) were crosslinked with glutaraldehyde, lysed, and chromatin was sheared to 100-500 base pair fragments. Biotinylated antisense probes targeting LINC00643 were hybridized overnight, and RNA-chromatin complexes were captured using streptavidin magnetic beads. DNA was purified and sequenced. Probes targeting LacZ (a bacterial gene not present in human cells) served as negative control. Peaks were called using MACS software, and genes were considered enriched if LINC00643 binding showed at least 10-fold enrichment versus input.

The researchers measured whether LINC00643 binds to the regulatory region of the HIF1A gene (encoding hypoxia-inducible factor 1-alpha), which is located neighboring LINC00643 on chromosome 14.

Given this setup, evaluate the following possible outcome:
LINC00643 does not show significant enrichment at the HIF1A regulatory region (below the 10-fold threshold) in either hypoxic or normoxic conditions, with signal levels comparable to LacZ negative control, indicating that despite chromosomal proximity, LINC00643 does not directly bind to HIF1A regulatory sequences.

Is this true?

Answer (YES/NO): NO